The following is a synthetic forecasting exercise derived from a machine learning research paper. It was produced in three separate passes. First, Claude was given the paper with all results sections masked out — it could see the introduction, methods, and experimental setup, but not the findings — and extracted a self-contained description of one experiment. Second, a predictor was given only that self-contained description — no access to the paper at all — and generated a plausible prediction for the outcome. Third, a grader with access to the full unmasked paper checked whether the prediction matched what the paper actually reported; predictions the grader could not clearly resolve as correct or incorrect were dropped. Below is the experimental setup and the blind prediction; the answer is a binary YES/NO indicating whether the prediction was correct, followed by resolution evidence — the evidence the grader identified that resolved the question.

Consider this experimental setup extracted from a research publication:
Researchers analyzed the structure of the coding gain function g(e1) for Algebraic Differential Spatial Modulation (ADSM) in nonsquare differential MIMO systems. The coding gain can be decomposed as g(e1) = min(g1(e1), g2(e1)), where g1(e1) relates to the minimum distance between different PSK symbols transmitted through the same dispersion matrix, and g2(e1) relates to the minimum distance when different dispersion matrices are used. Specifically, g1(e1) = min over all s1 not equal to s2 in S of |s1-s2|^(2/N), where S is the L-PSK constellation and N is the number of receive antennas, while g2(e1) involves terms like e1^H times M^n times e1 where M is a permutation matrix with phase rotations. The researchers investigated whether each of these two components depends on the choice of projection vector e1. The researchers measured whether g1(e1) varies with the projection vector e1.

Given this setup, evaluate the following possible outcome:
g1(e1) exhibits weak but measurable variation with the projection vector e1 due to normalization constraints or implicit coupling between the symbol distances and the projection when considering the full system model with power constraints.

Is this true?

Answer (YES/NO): NO